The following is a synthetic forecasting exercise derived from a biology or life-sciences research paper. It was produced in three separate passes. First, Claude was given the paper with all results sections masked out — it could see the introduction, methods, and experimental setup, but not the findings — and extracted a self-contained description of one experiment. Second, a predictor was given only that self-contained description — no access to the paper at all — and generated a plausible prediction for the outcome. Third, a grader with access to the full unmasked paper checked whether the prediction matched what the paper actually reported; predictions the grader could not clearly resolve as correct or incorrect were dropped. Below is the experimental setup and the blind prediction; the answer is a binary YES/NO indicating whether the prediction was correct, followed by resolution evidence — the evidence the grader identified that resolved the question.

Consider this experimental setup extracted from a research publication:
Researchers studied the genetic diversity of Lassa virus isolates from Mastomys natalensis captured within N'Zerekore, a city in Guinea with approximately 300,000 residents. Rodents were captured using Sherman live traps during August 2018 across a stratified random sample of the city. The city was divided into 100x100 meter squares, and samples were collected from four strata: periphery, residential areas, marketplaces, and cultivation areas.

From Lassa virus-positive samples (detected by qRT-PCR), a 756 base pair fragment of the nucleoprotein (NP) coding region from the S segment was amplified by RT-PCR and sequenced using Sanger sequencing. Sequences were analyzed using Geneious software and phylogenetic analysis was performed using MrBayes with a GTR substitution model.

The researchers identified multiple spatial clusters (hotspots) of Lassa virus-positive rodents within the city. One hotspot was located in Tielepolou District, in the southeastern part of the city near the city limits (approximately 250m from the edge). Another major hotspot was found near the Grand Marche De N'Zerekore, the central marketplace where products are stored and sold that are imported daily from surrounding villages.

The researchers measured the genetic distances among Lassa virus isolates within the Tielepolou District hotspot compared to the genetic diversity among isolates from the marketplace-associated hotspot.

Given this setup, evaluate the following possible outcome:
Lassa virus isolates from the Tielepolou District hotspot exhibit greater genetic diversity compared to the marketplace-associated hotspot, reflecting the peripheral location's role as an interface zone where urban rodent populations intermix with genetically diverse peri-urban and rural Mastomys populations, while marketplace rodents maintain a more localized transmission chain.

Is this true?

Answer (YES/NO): NO